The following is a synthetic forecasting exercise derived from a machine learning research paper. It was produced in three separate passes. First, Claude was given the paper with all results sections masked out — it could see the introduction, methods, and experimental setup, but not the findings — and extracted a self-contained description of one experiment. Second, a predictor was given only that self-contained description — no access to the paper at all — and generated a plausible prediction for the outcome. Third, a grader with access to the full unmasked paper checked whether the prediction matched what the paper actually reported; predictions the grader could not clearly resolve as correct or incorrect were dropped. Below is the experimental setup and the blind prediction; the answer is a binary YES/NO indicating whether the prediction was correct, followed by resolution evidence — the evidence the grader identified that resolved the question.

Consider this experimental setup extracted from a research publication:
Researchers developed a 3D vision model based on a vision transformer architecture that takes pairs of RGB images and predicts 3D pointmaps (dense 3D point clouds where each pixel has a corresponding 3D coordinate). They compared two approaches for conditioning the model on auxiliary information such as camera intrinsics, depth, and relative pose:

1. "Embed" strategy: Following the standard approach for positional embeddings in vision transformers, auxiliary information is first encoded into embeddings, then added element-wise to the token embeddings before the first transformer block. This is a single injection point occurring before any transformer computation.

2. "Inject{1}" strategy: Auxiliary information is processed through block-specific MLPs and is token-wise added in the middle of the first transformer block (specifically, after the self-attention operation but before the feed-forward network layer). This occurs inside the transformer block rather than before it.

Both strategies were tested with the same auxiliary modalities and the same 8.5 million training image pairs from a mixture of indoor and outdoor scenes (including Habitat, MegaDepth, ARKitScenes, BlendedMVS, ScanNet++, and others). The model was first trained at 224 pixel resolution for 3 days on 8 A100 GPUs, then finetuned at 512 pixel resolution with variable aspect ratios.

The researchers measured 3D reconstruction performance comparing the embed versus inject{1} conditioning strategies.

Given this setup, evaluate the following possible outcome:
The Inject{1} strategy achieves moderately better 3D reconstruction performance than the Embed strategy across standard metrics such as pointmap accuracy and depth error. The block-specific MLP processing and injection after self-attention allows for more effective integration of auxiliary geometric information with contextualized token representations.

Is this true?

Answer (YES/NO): NO